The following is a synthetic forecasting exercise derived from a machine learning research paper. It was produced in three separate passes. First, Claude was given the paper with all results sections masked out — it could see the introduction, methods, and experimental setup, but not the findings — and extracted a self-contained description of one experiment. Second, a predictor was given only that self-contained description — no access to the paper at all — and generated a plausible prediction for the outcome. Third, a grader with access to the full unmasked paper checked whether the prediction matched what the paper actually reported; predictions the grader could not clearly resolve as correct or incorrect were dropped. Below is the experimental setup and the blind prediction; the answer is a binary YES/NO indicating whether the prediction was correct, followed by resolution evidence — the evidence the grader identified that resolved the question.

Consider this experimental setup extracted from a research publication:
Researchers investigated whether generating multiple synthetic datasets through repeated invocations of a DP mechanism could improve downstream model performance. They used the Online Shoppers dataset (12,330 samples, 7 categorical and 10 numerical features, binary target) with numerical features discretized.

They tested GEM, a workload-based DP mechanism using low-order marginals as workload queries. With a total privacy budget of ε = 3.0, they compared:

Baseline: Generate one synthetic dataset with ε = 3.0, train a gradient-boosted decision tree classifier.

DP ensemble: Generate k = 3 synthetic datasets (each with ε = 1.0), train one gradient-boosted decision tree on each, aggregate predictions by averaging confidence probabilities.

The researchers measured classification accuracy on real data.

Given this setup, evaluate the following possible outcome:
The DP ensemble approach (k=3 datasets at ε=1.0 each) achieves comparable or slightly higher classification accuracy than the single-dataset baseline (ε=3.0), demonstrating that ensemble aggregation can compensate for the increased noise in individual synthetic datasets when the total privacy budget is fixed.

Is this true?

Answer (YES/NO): NO